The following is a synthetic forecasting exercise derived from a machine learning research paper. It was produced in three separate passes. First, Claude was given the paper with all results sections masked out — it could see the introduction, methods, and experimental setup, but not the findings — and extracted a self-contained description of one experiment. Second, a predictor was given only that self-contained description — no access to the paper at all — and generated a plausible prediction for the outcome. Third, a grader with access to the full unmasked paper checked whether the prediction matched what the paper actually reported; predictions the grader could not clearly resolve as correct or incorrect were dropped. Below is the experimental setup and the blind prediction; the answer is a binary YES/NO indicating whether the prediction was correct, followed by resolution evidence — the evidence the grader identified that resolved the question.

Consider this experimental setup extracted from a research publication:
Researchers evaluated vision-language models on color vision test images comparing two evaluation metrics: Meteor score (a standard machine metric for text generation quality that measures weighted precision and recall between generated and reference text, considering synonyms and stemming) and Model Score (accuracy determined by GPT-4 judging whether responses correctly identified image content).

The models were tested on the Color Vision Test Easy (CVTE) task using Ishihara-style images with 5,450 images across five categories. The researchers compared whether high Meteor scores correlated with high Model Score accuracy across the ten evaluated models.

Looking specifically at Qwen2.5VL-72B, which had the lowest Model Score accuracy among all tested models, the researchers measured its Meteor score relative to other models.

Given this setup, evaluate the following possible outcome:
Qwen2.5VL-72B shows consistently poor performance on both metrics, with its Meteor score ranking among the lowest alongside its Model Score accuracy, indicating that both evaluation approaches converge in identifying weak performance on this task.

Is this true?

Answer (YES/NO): YES